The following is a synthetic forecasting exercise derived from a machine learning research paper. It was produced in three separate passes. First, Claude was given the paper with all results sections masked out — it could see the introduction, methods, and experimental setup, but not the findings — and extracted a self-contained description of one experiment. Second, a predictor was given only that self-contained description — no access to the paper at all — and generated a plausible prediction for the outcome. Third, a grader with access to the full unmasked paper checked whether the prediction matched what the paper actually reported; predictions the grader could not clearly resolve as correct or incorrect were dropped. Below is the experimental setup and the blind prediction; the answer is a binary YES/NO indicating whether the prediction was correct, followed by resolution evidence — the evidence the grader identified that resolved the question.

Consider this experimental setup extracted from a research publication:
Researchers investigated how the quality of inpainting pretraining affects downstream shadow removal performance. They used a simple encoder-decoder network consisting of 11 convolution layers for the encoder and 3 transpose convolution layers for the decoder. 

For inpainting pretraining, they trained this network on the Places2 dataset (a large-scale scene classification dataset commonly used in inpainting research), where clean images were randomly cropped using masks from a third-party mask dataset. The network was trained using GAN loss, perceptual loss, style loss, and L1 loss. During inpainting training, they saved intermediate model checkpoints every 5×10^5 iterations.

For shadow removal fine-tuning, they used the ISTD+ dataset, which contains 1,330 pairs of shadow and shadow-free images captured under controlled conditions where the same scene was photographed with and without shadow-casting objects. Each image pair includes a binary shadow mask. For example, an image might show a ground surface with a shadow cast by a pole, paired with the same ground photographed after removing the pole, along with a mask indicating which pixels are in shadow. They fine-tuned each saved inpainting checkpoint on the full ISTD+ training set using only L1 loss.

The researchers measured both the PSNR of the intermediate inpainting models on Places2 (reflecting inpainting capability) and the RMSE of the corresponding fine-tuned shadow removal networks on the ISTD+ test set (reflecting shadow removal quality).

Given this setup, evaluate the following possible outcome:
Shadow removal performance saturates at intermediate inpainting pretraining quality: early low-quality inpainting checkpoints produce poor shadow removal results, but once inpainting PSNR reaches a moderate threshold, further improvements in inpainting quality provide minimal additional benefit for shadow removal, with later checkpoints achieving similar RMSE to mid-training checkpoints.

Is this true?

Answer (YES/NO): NO